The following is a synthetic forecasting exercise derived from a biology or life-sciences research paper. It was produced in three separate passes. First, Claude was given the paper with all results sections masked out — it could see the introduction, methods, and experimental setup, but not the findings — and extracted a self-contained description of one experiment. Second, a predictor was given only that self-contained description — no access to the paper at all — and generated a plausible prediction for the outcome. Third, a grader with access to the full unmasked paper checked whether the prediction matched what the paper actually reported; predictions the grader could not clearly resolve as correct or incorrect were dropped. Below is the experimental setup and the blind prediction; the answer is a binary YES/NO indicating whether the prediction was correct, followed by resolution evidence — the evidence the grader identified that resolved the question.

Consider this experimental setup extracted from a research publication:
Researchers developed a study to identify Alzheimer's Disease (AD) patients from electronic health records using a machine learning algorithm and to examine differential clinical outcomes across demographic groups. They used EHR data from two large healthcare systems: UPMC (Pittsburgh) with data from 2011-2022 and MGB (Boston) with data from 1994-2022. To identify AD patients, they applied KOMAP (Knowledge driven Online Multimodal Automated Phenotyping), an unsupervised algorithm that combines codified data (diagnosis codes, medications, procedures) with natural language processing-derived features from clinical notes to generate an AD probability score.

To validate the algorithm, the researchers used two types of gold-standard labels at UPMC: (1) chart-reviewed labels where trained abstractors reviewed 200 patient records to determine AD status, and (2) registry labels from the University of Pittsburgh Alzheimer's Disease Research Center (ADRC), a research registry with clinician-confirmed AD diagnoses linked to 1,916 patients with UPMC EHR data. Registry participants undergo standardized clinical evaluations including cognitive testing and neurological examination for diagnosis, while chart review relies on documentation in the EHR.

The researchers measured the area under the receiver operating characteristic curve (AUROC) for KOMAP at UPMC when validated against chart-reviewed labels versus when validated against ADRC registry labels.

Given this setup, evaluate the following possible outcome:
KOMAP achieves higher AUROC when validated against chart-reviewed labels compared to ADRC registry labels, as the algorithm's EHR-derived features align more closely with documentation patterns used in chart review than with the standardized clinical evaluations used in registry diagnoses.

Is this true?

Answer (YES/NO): YES